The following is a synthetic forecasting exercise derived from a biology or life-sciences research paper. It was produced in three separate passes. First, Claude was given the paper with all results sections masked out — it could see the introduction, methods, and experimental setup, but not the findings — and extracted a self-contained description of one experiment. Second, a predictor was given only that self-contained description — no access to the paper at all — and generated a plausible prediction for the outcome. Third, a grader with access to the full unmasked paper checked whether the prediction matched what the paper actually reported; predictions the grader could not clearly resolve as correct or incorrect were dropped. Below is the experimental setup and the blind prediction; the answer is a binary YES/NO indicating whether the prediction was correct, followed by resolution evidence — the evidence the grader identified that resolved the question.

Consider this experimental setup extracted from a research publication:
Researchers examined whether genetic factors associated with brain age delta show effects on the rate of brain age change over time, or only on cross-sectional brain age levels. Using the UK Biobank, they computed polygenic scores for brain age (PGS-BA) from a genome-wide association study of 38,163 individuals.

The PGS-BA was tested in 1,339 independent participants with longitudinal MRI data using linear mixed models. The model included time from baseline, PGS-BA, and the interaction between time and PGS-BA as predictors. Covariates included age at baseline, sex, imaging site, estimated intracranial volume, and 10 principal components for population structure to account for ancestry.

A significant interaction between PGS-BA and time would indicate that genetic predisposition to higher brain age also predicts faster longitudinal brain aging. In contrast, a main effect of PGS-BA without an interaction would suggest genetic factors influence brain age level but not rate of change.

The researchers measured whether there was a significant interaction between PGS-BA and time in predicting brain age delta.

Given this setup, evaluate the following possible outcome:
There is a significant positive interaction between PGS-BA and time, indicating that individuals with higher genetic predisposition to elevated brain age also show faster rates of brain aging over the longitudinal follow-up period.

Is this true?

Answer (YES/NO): NO